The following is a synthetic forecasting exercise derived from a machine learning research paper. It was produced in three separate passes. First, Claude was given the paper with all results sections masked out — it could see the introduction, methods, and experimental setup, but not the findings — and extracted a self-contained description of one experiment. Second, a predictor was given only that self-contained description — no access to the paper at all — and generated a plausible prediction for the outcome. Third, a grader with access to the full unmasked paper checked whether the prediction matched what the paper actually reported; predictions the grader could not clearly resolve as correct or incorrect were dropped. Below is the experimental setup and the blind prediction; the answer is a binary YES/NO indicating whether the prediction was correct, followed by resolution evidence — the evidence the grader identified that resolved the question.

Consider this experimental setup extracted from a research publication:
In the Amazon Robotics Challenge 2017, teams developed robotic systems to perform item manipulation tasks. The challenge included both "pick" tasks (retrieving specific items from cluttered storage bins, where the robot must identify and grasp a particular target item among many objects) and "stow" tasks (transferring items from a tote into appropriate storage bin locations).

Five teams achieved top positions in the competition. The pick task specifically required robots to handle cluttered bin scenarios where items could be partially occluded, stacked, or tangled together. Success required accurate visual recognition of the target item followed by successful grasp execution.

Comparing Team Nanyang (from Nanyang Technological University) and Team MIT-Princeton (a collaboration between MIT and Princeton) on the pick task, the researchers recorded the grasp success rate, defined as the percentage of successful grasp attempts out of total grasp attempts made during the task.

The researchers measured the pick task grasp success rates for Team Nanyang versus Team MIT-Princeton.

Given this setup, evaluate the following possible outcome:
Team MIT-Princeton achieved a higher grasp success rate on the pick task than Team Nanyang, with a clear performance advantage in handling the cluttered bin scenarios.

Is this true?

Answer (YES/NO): NO